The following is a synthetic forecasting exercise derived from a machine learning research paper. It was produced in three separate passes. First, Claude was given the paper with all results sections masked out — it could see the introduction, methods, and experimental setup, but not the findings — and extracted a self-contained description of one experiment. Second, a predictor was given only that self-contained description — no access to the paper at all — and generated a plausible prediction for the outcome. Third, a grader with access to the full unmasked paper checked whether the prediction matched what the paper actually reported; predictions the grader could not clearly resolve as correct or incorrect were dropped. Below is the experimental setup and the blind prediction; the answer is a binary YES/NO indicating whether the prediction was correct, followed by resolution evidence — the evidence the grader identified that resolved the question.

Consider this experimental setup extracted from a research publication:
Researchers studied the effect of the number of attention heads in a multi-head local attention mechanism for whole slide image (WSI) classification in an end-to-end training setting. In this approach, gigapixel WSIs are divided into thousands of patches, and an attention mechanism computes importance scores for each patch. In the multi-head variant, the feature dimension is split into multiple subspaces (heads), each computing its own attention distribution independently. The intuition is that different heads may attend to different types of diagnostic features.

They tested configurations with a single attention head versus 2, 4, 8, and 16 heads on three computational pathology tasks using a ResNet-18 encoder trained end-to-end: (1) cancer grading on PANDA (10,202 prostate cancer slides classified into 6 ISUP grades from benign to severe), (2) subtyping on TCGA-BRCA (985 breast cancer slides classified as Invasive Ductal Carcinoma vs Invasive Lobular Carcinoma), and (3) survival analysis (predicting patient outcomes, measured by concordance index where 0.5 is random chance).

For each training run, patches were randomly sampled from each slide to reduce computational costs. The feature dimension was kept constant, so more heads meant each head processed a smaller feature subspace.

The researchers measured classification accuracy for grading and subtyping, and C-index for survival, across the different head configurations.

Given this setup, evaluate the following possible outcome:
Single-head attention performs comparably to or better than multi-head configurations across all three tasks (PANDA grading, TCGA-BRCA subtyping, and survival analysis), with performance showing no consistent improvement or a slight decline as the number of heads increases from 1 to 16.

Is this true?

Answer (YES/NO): NO